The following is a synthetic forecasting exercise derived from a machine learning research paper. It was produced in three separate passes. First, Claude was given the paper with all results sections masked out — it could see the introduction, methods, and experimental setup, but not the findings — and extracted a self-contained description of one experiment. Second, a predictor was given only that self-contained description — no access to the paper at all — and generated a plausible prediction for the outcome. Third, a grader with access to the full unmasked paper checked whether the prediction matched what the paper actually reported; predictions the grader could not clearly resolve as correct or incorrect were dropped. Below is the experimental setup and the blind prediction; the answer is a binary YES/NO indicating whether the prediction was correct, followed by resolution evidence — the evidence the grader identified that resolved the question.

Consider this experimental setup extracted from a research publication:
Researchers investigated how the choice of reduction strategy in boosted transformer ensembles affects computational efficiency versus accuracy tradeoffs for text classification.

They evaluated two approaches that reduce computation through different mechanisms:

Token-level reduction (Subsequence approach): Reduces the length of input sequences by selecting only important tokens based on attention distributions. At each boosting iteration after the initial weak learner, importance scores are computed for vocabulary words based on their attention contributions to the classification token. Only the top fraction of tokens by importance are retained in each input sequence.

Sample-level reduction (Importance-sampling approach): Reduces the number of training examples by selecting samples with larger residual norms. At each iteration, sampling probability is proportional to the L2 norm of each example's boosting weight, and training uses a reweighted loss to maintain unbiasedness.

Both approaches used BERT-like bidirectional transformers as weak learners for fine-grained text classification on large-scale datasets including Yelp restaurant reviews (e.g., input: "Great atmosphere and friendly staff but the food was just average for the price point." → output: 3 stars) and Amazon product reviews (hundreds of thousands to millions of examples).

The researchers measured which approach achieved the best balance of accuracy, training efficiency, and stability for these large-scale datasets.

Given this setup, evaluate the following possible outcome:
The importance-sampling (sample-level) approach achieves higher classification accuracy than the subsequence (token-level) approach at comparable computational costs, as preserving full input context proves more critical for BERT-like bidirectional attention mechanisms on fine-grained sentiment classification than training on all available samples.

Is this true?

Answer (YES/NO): NO